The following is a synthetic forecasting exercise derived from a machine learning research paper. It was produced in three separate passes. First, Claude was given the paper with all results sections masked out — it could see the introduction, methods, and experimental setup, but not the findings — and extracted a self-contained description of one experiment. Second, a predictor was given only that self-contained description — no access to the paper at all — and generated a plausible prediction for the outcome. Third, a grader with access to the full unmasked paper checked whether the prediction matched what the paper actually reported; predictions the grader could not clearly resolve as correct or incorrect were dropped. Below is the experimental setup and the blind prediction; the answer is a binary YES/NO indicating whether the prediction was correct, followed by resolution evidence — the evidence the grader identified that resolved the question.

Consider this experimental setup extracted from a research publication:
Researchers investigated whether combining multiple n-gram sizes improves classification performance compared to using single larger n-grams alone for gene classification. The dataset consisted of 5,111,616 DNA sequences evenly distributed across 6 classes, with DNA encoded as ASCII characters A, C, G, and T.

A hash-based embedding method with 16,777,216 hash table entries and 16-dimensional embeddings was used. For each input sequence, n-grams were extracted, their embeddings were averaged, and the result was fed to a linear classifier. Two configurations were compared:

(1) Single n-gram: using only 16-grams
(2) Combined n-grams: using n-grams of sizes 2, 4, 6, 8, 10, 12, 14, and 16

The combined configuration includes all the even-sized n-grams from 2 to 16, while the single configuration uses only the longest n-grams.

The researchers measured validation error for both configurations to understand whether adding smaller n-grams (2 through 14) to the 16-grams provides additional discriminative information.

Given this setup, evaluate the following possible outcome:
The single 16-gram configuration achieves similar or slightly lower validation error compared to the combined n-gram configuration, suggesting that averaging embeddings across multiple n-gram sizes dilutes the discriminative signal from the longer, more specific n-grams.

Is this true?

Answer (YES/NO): NO